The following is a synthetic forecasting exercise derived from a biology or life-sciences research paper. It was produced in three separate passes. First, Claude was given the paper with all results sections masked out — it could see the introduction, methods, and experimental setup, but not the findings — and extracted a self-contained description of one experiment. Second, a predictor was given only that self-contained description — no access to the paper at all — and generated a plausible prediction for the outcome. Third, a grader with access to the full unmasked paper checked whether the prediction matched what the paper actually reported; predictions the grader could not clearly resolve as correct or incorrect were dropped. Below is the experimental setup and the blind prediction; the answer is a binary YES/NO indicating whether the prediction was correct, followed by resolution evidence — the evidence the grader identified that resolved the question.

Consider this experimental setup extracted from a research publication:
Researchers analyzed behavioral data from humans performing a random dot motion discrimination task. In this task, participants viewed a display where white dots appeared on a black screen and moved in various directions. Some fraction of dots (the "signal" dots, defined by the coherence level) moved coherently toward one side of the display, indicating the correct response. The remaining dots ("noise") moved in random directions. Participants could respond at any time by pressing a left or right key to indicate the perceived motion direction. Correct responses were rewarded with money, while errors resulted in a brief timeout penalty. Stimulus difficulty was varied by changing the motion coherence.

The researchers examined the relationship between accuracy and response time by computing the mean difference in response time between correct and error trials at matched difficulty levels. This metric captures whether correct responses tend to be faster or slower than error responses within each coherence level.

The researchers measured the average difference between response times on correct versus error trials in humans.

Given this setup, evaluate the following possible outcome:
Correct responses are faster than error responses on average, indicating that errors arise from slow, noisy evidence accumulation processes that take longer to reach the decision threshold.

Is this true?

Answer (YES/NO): YES